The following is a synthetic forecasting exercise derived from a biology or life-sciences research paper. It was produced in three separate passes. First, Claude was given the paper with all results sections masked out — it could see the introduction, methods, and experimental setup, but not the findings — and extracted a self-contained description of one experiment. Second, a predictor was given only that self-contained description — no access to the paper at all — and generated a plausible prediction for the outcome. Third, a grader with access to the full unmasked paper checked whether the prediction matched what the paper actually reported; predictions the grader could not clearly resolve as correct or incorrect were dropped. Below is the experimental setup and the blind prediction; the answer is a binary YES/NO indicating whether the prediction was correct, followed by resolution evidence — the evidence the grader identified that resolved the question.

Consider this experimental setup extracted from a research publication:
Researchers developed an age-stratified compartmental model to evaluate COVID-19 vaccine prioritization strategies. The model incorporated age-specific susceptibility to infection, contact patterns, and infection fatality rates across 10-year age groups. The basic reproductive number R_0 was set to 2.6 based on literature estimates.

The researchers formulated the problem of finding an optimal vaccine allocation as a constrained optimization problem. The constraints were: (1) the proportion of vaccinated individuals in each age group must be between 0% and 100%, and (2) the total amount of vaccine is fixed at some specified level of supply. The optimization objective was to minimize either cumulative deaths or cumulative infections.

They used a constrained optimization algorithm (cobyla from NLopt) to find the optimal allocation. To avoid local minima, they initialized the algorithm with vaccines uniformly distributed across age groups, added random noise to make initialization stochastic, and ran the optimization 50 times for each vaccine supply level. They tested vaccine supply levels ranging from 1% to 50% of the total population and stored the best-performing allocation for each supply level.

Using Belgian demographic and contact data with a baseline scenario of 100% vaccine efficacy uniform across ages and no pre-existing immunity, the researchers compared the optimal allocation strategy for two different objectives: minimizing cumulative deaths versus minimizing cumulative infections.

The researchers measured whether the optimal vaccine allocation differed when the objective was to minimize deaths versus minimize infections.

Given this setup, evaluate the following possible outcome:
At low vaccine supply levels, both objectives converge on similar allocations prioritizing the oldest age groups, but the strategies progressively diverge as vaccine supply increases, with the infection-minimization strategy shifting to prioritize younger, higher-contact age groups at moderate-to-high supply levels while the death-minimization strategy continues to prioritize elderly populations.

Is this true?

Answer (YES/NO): NO